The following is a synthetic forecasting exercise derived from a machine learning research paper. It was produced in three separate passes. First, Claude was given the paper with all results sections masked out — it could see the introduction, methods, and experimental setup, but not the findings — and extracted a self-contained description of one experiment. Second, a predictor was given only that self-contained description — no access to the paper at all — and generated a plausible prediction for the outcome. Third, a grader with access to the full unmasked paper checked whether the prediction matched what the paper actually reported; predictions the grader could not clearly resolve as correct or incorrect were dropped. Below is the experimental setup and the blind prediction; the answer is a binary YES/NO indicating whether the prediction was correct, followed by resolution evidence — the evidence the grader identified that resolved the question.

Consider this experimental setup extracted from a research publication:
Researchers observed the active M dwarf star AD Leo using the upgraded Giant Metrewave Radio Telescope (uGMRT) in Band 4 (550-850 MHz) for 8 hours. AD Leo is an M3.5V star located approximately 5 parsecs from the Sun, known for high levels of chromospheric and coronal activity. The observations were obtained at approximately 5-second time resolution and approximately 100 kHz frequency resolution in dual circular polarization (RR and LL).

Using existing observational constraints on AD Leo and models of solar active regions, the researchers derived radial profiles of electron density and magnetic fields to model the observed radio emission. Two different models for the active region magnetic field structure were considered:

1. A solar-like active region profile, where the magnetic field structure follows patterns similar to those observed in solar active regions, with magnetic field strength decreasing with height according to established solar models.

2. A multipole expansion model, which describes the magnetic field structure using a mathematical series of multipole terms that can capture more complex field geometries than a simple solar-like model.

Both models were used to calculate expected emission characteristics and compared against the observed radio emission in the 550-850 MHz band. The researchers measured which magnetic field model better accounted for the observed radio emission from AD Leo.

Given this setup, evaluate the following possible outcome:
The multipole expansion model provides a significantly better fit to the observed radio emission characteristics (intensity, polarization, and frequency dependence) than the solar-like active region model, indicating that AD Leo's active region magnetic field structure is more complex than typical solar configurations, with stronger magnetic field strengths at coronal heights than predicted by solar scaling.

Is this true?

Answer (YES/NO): YES